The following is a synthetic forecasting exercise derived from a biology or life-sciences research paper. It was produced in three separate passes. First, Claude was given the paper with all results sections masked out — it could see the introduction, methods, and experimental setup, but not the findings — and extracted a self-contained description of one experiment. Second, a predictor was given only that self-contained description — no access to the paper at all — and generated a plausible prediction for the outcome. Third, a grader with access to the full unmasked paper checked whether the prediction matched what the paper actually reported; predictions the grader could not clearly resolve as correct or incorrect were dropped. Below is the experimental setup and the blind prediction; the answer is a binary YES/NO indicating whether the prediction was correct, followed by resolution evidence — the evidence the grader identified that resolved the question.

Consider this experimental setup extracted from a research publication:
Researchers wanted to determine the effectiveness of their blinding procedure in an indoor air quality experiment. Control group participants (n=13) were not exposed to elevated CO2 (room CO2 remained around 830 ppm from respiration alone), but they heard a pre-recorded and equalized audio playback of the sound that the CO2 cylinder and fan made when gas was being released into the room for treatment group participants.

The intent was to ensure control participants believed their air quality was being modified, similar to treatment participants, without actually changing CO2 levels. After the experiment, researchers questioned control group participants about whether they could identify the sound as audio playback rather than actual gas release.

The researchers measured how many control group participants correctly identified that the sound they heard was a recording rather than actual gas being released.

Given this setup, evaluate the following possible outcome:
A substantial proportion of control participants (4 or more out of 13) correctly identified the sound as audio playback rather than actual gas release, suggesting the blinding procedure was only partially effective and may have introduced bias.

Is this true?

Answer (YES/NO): NO